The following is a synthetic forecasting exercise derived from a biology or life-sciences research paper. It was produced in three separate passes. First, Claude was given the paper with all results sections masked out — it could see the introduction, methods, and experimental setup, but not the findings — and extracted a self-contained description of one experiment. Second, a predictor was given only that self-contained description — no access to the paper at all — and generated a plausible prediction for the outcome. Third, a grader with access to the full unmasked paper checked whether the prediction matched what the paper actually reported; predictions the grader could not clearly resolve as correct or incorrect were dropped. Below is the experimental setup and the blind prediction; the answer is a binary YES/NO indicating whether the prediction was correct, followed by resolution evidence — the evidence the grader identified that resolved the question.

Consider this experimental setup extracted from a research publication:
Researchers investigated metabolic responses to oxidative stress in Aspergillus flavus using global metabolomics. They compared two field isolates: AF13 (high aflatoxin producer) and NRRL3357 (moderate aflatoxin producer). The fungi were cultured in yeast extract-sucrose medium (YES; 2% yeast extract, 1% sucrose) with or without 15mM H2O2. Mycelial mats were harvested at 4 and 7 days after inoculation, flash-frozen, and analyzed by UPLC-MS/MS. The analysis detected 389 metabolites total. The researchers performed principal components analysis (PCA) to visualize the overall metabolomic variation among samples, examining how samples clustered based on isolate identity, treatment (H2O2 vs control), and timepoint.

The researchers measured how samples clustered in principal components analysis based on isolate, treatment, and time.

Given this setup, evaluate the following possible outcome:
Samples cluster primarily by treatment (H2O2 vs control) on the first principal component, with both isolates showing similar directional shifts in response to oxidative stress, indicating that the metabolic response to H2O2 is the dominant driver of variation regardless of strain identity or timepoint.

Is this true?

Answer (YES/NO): NO